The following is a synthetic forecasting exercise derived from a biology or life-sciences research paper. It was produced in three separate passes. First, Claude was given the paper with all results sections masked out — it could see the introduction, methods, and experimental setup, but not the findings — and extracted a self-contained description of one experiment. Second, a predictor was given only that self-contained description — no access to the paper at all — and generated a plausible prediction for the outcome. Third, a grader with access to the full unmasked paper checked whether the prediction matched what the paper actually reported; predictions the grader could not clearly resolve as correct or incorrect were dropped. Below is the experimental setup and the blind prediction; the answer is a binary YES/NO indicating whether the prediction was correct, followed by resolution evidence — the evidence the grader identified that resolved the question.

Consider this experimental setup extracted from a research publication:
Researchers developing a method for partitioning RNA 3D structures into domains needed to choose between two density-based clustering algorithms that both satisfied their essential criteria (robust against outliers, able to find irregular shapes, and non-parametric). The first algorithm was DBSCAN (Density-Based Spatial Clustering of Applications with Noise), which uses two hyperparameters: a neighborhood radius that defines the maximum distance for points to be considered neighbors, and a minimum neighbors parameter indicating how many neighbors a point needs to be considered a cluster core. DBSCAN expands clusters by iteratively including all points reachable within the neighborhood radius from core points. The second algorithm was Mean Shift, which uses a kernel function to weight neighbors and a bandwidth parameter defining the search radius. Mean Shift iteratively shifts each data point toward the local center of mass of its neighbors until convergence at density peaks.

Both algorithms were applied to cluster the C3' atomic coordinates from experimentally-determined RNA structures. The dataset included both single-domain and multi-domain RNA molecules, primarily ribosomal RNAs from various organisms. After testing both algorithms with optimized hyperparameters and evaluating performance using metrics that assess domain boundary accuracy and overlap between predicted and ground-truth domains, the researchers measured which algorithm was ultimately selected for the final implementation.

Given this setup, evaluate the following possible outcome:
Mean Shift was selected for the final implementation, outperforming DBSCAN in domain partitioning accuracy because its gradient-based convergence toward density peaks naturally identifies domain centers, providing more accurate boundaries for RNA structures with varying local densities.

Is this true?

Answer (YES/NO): NO